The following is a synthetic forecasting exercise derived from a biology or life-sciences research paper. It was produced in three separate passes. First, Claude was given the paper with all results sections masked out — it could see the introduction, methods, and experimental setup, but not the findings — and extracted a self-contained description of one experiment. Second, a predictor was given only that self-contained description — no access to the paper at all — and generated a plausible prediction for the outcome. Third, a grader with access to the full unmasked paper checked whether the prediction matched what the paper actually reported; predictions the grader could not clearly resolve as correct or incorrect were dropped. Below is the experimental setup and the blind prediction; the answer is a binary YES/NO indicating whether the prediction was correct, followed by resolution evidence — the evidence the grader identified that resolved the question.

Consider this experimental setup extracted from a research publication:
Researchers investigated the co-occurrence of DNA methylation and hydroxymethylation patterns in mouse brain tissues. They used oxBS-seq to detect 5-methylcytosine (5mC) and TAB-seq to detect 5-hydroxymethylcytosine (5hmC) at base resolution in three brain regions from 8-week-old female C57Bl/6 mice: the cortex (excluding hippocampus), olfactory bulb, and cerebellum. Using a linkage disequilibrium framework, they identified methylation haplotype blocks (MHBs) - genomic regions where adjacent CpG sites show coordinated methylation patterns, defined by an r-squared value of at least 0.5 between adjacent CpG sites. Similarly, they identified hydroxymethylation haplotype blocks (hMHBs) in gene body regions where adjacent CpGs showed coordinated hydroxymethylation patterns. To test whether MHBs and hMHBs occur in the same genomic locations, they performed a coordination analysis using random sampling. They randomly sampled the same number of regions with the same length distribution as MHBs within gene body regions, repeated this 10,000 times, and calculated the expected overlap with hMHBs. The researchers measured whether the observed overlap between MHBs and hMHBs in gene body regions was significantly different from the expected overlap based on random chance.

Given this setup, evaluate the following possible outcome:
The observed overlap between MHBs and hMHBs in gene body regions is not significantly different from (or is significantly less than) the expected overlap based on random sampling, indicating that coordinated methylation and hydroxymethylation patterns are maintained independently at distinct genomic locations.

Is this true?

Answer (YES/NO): NO